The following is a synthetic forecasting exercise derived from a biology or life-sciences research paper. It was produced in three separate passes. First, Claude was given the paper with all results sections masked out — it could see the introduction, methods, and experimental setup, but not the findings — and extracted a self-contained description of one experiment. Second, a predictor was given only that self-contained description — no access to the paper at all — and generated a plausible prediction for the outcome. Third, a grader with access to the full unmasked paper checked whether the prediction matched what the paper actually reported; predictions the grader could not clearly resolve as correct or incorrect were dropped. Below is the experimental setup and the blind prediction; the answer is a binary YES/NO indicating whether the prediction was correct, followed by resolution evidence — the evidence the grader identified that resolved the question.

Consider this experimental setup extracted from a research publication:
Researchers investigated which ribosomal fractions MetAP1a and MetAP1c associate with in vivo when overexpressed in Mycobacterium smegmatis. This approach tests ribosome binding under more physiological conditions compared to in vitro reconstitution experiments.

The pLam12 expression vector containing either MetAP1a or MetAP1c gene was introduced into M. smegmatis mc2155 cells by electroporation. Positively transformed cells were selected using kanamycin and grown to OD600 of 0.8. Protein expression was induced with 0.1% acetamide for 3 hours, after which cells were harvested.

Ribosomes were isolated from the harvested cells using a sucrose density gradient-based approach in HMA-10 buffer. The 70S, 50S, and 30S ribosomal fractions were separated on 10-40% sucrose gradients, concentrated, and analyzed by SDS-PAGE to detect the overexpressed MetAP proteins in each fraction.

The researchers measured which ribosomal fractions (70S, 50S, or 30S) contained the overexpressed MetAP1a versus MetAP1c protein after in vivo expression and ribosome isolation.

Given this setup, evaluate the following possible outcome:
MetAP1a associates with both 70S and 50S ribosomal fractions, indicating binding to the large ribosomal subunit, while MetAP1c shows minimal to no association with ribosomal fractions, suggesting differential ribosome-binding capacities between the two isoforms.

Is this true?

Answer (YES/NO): NO